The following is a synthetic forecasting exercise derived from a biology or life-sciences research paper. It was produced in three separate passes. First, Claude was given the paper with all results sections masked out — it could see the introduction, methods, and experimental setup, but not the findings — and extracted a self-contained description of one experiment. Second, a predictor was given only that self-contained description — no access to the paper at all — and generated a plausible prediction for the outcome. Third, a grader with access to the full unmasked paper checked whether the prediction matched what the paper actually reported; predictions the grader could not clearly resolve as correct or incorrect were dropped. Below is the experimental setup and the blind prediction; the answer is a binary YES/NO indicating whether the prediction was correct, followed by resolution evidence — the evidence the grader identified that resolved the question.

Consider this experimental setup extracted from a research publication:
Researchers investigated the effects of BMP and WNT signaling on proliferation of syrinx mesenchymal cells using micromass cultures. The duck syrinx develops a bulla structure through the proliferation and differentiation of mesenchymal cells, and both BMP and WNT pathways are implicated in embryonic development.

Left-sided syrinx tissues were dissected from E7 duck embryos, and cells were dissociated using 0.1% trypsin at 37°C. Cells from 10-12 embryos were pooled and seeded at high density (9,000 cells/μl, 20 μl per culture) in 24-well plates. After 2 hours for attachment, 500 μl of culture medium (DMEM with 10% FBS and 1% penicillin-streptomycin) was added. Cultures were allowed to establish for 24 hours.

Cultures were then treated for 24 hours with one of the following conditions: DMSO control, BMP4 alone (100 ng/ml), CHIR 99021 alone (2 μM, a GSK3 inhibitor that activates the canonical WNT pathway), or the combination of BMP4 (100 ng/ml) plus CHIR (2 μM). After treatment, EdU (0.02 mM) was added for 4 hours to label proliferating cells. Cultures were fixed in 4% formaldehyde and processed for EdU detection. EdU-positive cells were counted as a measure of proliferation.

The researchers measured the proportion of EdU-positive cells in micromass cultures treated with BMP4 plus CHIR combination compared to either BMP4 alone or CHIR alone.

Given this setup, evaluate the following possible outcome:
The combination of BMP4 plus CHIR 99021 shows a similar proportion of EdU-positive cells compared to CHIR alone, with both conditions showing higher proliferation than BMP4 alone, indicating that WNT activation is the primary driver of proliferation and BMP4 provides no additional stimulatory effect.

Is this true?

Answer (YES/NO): NO